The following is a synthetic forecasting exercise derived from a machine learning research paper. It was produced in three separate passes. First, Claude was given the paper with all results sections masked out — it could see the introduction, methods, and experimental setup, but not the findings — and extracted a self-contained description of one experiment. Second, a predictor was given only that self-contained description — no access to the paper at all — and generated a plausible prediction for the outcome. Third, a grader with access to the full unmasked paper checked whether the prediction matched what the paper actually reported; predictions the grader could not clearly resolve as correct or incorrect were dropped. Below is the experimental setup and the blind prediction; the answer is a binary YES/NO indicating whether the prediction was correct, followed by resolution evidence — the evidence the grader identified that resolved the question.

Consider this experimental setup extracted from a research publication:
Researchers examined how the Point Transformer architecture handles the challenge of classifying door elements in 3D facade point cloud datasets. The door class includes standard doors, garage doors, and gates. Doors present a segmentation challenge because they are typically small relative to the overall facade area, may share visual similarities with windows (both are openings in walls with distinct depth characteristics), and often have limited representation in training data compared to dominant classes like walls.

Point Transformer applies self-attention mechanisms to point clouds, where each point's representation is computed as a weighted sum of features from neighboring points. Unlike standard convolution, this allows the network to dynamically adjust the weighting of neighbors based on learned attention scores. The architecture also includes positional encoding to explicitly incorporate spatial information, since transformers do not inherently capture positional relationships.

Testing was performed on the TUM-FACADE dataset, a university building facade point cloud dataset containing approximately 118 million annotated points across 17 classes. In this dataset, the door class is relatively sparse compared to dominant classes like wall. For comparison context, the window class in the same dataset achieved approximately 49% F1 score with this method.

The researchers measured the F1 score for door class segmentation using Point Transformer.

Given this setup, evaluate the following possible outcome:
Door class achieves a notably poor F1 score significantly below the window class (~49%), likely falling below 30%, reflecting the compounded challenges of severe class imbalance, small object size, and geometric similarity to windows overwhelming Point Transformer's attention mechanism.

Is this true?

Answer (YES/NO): YES